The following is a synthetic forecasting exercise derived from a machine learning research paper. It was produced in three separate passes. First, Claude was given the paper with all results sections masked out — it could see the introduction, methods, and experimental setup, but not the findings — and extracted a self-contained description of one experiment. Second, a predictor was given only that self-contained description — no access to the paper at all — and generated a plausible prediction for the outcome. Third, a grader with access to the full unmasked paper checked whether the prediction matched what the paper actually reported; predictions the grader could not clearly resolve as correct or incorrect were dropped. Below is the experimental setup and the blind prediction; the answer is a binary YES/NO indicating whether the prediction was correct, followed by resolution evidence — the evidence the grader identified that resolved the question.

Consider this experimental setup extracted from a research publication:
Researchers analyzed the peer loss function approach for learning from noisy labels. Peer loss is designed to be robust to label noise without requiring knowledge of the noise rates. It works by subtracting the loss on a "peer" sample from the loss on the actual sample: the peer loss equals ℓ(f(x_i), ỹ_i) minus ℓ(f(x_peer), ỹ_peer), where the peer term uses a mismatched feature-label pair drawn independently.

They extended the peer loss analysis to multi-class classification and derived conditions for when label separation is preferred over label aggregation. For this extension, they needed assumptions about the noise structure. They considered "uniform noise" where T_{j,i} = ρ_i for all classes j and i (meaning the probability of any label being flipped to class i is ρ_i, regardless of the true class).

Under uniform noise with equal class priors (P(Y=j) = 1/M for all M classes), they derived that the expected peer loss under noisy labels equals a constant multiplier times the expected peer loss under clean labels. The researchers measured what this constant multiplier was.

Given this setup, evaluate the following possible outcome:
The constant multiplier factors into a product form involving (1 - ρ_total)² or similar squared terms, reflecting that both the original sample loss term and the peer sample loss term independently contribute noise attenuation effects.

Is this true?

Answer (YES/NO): NO